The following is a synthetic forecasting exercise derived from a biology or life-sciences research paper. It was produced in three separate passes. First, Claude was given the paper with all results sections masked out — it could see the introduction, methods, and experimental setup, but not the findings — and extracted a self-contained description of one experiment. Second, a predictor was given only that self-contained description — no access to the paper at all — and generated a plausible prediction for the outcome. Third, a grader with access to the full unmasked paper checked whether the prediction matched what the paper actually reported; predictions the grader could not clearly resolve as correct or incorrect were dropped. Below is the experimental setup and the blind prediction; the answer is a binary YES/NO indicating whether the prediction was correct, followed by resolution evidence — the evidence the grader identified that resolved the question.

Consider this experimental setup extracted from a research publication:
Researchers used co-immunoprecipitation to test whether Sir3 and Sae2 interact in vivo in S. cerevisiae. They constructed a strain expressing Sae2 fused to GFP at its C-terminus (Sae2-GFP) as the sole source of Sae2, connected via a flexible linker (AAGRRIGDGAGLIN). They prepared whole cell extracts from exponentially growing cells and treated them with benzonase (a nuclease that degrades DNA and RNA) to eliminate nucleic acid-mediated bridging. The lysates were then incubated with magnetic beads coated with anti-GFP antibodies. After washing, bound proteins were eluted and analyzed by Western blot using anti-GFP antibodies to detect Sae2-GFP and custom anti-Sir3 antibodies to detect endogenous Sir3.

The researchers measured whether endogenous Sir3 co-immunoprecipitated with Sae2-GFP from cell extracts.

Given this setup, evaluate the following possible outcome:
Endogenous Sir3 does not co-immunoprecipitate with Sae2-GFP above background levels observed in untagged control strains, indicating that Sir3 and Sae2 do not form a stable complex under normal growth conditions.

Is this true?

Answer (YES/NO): NO